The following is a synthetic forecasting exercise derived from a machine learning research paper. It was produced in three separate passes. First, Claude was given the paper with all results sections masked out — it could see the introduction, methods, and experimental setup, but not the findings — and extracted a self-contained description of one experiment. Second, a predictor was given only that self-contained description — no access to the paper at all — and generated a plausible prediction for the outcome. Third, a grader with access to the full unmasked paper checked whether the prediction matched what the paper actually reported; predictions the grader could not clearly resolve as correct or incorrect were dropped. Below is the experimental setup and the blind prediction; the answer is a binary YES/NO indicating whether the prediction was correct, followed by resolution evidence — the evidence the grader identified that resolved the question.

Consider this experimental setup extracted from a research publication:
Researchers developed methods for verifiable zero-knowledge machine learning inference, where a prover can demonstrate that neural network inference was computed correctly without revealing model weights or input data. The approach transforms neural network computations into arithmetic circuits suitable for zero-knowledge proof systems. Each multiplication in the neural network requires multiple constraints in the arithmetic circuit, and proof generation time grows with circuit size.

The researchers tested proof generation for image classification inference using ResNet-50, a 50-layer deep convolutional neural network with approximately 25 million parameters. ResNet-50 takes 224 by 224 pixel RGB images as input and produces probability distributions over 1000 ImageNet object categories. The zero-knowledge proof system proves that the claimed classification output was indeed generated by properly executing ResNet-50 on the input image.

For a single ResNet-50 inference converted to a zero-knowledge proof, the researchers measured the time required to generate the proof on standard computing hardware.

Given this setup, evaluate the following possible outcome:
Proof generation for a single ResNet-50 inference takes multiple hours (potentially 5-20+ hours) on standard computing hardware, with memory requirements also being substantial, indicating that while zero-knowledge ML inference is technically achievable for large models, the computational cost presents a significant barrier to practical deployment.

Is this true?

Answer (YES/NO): NO